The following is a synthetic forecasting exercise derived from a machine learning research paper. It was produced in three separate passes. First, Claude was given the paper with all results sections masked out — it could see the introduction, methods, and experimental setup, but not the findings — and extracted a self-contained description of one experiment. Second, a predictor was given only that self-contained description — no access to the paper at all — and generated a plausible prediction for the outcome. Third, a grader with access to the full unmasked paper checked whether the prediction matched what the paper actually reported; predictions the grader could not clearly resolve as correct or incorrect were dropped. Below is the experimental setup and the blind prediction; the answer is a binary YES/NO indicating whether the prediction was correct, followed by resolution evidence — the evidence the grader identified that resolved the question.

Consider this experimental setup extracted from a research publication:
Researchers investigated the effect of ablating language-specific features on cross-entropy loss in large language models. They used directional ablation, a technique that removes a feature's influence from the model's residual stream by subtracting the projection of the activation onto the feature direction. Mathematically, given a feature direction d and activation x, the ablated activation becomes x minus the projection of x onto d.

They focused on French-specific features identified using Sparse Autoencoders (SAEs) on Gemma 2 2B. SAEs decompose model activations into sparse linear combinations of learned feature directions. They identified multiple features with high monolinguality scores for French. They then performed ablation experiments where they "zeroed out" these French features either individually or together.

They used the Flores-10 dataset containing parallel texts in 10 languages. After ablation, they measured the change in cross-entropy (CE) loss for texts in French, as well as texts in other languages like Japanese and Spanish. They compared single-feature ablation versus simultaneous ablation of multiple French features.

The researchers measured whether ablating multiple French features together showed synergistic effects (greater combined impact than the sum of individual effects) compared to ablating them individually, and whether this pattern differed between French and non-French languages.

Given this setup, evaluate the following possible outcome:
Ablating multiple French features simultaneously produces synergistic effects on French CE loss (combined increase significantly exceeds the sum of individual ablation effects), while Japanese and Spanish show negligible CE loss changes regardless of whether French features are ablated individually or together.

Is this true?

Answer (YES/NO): NO